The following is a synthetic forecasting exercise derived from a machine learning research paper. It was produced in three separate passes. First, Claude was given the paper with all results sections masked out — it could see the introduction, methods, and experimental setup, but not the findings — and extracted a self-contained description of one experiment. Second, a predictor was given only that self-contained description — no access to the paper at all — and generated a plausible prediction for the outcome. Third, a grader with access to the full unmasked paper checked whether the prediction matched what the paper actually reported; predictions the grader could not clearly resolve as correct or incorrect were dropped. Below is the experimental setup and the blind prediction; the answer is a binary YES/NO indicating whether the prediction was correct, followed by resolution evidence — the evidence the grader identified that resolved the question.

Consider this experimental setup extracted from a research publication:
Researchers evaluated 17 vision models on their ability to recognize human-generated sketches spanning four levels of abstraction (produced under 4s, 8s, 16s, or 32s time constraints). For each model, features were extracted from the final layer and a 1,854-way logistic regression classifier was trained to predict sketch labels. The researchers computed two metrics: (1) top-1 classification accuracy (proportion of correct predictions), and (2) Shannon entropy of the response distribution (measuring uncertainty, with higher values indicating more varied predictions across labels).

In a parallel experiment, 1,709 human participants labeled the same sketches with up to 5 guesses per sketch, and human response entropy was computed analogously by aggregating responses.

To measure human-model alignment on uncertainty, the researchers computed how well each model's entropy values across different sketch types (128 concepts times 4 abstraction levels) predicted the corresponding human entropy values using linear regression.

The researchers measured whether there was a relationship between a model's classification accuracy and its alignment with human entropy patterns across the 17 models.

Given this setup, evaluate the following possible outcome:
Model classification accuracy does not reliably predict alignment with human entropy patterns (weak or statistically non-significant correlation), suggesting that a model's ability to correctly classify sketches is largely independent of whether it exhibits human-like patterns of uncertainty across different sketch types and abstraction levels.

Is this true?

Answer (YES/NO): NO